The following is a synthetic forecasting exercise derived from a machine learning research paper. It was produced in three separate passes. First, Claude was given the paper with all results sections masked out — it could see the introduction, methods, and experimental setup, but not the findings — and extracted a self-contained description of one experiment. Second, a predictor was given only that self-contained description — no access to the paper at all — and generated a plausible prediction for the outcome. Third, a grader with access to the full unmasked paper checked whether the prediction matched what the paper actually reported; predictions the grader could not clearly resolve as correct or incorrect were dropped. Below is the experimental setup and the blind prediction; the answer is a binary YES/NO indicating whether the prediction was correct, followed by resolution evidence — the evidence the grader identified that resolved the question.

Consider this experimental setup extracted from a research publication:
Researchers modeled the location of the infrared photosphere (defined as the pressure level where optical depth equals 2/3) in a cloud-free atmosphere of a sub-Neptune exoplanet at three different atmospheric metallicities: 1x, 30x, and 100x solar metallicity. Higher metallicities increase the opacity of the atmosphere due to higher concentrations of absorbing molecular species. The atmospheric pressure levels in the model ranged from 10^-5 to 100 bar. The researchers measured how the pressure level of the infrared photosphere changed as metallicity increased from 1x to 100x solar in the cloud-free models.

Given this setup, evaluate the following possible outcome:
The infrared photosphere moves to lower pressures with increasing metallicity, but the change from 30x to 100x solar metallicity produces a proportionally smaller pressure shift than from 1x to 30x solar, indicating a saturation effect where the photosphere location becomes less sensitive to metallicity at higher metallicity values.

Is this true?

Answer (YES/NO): NO